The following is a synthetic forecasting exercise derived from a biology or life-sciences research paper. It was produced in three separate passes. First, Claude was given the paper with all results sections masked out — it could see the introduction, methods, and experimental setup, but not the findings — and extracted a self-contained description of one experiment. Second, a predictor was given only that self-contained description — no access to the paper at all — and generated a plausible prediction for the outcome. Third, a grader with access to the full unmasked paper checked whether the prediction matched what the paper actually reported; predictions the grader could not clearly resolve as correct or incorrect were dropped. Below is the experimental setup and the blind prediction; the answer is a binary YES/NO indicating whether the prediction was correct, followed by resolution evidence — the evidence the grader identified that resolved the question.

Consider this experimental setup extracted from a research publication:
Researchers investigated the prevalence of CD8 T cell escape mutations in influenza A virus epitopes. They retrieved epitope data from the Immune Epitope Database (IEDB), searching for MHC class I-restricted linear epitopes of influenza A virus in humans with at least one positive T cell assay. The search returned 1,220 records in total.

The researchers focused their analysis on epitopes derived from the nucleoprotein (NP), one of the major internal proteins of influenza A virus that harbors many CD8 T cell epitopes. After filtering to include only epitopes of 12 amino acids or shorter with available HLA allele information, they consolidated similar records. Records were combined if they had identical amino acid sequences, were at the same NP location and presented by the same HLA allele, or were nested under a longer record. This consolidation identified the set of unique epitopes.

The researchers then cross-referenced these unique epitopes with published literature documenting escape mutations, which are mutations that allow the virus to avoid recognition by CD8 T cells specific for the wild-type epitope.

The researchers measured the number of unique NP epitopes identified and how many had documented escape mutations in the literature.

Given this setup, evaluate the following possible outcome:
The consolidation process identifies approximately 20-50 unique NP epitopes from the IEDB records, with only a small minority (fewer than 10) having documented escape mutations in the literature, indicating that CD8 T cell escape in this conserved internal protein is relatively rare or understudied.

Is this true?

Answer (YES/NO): NO